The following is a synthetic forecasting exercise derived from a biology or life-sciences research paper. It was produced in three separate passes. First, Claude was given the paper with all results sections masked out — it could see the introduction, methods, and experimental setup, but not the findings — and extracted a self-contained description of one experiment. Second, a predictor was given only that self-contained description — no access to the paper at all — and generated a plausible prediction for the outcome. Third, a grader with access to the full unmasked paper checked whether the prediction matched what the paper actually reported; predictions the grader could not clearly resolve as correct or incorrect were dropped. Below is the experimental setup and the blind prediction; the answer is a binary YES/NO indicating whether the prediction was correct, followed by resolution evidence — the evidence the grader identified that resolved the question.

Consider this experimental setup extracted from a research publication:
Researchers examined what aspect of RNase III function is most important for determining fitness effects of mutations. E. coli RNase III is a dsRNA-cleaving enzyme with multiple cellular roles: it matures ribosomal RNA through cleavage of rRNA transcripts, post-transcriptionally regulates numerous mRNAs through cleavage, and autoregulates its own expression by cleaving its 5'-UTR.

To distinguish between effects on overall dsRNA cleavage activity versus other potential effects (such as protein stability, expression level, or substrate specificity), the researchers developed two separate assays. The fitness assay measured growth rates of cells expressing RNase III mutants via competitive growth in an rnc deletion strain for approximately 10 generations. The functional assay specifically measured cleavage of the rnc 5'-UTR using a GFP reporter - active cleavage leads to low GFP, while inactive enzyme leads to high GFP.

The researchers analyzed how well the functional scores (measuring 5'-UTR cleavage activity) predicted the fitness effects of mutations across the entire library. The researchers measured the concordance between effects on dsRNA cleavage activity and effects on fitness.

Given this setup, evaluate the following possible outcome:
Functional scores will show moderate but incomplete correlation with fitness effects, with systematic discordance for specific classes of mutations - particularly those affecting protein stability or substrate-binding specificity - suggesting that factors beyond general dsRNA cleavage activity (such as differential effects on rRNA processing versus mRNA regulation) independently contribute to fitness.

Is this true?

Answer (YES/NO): NO